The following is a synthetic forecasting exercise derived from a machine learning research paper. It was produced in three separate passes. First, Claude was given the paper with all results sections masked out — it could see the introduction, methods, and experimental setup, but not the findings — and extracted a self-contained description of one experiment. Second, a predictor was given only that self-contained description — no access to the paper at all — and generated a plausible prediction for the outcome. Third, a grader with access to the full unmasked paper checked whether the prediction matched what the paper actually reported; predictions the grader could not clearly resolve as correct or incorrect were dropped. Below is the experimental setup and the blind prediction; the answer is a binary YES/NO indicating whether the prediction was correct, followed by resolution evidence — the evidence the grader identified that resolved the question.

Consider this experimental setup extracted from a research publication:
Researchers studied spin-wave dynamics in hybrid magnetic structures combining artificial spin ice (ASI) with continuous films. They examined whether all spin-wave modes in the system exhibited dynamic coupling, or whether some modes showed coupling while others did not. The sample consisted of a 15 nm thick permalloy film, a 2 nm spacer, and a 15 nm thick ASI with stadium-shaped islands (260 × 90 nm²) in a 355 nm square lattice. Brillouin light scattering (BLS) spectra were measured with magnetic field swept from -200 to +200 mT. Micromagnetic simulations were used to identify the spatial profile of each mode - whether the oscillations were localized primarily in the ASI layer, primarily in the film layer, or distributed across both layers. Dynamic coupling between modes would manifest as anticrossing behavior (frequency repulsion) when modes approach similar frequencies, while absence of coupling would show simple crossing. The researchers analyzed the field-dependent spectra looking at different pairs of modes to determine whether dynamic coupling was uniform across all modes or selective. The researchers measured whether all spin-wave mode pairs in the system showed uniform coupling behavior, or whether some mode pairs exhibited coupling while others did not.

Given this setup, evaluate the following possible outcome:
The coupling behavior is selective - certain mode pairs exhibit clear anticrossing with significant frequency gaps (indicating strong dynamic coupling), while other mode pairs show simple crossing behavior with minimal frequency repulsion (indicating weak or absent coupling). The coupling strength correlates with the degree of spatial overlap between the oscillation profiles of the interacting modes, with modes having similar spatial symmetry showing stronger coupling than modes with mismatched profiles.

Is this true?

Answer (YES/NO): NO